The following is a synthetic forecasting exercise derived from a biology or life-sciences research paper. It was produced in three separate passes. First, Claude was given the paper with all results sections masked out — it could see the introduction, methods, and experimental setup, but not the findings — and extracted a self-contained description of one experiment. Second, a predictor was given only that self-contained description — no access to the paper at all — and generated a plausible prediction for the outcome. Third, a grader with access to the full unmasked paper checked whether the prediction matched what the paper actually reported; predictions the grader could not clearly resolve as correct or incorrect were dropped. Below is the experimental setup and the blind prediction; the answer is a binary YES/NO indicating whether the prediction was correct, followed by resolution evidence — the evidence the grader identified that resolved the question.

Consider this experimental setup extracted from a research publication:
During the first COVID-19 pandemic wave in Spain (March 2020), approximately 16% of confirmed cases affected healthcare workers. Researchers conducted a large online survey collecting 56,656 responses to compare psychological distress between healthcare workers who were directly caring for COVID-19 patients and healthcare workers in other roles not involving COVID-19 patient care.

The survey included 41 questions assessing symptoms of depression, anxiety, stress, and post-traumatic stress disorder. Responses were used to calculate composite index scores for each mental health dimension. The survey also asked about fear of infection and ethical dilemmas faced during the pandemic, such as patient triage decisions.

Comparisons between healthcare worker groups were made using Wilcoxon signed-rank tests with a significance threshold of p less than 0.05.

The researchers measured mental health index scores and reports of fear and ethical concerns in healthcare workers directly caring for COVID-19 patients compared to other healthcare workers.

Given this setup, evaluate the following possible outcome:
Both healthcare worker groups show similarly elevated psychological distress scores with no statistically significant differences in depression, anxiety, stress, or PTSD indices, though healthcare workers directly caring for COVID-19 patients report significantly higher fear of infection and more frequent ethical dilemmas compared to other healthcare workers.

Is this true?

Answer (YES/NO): NO